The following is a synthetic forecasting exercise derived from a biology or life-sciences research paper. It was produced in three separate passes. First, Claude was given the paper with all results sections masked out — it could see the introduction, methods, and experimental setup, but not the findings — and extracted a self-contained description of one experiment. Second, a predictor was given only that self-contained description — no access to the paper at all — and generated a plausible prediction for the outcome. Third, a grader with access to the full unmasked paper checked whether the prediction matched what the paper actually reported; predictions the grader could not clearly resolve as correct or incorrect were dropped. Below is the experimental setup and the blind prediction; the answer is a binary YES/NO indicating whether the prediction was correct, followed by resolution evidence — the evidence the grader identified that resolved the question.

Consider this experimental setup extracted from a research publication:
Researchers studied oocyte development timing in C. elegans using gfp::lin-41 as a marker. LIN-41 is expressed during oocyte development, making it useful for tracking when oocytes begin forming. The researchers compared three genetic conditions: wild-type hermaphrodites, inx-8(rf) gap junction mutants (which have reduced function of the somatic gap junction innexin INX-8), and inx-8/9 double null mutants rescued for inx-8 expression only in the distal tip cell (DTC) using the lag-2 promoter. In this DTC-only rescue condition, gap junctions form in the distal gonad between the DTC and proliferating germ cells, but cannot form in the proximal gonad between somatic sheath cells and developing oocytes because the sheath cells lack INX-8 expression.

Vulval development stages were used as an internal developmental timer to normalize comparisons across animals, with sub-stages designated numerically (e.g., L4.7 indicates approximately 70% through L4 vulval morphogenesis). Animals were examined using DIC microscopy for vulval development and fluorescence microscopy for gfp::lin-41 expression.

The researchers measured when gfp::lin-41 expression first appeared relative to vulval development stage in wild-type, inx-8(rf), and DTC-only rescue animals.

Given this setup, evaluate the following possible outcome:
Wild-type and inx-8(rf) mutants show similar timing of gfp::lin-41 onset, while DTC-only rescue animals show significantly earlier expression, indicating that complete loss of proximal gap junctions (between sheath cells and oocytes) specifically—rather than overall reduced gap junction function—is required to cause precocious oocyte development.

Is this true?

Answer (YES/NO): NO